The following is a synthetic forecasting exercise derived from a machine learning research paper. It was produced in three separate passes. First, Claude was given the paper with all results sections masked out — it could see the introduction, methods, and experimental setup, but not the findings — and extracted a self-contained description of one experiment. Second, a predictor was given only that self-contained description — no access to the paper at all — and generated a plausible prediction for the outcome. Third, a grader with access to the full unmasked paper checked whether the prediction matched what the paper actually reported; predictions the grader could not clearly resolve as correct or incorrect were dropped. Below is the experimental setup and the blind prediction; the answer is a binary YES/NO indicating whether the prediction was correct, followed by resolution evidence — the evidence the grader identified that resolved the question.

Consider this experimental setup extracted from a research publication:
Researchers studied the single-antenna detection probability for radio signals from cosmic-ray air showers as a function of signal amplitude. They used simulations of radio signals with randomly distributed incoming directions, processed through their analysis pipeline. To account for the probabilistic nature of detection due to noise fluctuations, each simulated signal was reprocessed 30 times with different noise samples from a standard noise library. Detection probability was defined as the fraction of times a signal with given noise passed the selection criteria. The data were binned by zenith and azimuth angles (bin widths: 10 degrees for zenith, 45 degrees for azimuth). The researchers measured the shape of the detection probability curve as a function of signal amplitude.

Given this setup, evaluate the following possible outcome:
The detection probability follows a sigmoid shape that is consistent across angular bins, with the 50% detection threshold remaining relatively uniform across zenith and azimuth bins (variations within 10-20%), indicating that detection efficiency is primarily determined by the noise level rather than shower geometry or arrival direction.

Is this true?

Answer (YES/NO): NO